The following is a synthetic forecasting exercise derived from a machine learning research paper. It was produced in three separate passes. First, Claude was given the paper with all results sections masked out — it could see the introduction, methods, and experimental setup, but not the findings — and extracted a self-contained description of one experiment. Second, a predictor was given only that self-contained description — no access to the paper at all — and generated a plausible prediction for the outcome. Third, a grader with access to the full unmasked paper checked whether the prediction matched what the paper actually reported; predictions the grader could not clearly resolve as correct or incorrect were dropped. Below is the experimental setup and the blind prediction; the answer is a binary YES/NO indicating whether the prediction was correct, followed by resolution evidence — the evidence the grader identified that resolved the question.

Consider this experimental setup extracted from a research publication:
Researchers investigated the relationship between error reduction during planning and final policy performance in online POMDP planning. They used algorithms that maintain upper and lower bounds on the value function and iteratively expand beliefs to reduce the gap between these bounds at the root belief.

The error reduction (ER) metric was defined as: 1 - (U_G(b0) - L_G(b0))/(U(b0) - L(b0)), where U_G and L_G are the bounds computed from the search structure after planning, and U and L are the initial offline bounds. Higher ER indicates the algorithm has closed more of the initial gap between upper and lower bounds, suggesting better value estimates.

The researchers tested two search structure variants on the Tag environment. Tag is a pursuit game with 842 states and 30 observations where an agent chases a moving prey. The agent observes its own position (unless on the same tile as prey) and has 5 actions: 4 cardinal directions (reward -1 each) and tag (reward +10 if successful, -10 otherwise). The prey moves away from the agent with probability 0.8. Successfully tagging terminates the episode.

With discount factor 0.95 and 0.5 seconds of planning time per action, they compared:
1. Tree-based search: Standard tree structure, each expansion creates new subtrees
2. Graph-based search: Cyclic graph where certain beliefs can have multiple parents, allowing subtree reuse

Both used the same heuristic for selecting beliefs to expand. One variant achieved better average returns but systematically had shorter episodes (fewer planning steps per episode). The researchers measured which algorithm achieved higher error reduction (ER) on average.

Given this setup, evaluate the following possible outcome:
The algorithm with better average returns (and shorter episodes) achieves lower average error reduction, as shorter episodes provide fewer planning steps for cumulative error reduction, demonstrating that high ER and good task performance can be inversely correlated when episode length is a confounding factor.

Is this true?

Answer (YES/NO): YES